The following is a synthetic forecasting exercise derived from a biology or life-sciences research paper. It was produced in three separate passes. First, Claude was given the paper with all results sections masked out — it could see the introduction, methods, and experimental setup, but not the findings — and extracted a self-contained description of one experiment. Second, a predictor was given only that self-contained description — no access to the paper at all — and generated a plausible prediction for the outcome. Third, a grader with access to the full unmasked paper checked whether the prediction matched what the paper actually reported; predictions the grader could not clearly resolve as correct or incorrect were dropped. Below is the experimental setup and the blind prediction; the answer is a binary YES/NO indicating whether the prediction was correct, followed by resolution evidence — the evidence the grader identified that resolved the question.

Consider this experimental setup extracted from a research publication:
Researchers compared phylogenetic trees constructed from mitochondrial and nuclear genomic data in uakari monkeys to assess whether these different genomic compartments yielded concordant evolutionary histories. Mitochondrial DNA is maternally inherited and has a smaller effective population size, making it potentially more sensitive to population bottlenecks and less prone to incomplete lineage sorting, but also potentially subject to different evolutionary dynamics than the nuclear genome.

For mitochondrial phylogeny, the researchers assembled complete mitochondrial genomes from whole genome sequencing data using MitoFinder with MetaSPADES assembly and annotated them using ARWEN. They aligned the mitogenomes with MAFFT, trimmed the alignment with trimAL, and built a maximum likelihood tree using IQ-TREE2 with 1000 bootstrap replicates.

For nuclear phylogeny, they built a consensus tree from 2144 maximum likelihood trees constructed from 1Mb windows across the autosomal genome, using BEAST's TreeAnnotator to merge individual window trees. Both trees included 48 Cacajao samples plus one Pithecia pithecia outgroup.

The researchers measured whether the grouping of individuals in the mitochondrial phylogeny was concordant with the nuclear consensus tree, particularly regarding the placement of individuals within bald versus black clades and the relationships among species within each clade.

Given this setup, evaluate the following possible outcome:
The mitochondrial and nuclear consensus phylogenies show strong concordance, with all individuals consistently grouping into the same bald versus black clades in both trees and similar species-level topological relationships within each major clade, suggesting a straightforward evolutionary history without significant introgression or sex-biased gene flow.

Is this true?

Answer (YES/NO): NO